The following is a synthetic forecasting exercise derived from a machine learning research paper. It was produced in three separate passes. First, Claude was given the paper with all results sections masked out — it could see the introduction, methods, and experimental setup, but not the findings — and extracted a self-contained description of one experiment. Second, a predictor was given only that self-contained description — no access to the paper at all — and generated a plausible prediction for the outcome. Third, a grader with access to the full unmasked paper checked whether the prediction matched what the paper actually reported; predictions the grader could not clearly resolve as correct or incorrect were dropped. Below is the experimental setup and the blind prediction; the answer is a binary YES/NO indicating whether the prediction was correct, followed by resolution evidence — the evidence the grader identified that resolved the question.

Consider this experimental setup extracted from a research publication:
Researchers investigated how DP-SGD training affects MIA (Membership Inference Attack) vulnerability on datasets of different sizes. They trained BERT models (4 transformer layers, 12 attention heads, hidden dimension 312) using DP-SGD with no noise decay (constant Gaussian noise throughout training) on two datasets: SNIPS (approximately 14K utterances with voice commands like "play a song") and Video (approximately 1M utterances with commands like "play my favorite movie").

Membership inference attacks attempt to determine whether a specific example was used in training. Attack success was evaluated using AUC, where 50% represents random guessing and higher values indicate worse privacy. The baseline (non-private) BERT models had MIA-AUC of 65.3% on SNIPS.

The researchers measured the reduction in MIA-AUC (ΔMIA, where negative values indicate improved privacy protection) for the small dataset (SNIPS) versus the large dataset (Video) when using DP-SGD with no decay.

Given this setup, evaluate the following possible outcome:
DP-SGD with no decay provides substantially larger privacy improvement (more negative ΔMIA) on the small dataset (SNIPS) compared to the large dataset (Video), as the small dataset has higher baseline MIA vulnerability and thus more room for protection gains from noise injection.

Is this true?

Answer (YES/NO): NO